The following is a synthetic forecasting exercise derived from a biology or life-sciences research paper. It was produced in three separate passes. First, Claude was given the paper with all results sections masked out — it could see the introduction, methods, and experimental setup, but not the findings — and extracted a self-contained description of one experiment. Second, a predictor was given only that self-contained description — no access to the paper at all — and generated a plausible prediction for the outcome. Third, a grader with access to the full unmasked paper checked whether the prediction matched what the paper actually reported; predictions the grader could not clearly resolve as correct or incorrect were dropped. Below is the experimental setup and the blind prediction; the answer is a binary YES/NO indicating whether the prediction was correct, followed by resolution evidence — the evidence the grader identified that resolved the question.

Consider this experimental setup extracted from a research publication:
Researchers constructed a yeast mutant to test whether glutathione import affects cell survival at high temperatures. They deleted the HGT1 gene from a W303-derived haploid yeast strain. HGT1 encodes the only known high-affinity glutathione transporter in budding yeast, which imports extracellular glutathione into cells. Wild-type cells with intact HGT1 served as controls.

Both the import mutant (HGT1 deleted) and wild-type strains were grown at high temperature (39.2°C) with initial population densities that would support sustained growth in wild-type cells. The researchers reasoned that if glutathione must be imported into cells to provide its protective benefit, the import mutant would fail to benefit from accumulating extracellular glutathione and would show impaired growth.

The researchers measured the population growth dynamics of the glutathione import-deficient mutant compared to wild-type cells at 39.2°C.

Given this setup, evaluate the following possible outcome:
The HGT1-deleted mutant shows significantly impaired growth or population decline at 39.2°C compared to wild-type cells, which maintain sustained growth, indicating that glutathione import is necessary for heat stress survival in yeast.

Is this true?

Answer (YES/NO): NO